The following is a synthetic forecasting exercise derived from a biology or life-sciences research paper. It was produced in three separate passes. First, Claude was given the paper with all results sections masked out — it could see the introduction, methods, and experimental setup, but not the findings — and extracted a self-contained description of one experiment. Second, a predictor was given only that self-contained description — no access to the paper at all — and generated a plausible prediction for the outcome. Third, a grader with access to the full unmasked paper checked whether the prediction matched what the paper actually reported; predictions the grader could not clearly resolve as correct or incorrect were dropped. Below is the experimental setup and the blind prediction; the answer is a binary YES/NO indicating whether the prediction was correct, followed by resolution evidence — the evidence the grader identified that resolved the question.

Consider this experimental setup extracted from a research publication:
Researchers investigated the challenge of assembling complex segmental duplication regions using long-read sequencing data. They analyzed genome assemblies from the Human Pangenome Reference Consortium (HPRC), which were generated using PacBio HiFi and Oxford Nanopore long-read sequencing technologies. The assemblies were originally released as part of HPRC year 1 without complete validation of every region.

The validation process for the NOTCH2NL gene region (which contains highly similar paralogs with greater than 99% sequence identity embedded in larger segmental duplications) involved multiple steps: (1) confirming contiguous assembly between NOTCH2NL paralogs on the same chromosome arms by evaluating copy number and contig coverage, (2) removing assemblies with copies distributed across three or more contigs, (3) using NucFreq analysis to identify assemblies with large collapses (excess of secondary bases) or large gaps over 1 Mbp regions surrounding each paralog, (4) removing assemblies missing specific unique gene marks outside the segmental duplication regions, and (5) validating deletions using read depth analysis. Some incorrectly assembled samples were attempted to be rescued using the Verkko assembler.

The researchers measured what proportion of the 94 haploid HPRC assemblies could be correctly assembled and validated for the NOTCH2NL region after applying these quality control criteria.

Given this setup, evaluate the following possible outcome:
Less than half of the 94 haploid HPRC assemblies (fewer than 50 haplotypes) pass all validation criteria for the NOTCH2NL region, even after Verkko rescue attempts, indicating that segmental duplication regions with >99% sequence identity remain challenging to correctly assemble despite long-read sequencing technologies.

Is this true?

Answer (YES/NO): NO